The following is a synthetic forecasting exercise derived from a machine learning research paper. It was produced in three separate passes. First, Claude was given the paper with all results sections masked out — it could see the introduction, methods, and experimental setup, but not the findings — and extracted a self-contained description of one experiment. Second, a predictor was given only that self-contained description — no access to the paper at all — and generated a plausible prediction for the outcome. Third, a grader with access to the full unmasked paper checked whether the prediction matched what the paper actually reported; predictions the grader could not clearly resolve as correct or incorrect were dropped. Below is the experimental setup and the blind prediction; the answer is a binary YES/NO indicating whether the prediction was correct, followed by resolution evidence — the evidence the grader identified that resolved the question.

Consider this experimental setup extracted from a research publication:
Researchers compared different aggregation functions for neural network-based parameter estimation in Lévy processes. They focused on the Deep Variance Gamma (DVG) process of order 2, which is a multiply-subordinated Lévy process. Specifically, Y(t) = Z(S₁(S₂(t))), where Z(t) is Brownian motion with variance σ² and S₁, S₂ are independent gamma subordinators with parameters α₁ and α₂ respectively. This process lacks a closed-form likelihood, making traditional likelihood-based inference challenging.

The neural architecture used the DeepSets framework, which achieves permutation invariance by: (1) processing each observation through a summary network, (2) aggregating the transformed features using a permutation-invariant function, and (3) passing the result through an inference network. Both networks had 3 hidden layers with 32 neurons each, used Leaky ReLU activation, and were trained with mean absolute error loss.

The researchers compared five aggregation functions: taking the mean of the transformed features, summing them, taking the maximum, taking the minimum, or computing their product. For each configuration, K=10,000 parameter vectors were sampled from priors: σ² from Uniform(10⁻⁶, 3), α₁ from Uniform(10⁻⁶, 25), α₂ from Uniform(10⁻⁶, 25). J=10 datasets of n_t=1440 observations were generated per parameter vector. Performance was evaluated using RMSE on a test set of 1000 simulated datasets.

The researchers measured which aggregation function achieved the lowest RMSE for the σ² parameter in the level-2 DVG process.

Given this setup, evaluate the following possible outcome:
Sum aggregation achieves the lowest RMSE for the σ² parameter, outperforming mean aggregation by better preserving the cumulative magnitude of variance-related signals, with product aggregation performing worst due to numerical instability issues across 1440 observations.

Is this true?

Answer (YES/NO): NO